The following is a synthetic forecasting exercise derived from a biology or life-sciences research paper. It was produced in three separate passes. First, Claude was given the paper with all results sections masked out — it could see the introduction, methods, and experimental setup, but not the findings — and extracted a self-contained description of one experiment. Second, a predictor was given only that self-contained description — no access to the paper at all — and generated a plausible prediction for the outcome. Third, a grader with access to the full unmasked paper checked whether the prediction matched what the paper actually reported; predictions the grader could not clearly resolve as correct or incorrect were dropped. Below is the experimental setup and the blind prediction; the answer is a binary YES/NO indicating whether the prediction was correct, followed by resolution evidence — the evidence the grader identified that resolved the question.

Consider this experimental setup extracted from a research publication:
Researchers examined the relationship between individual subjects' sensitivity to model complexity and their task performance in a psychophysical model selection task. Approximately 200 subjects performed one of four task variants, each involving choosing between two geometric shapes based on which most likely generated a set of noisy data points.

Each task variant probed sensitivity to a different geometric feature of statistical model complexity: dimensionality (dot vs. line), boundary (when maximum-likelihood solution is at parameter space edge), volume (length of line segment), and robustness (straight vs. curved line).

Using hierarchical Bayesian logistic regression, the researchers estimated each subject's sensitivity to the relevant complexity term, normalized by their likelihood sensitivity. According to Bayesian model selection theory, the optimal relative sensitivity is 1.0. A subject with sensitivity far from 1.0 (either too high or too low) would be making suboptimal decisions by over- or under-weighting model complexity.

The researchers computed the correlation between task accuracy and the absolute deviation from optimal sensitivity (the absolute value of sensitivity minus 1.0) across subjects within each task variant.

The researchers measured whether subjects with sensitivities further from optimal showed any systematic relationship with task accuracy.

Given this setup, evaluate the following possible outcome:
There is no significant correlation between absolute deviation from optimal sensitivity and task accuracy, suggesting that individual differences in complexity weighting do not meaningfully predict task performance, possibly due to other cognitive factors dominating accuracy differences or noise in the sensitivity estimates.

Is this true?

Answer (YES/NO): NO